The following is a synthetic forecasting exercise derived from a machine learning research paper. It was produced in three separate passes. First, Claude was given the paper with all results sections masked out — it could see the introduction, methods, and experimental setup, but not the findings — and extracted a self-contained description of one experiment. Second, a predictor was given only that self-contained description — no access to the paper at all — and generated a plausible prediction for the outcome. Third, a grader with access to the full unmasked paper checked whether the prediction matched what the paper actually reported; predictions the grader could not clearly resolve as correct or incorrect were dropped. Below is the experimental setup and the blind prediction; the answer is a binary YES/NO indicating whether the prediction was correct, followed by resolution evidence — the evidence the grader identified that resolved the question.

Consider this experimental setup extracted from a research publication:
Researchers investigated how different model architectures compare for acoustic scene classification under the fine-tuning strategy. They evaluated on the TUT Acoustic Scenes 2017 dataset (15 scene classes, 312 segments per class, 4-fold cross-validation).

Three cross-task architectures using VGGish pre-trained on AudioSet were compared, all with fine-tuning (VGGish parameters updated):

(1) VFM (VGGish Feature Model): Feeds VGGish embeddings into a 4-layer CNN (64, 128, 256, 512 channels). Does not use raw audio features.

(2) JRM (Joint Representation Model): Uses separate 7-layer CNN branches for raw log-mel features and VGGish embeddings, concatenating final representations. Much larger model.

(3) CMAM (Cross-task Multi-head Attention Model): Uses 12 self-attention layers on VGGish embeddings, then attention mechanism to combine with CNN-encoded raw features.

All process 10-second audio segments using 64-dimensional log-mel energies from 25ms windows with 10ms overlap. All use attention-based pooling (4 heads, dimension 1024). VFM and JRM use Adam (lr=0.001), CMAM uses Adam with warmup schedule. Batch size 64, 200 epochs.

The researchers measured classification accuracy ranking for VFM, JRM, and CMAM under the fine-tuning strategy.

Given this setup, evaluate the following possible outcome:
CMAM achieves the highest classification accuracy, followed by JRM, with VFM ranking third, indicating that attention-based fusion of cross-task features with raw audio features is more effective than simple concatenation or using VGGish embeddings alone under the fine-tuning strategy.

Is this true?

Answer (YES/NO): NO